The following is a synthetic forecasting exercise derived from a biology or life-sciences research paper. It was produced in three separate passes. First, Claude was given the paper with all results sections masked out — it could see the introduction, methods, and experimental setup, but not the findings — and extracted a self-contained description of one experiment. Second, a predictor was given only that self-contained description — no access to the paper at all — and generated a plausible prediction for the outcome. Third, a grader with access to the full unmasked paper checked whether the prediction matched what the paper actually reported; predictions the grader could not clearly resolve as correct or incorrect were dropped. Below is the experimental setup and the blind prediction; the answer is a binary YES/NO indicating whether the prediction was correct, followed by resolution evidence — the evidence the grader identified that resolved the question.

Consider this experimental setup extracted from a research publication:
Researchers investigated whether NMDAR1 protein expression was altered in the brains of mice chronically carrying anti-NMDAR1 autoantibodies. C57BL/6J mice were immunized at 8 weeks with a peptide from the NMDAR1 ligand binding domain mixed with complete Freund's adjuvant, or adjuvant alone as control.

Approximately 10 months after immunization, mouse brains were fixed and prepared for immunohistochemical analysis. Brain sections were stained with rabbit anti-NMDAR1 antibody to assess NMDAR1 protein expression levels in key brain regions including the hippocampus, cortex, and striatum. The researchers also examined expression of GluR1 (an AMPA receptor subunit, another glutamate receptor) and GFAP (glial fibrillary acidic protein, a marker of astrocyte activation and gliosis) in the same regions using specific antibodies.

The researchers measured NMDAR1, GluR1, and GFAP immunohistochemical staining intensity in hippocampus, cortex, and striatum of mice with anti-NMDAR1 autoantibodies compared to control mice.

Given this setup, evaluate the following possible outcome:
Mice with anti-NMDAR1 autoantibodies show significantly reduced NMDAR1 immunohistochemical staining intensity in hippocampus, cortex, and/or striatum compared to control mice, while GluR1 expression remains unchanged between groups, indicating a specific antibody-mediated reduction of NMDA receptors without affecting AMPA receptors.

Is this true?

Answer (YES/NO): NO